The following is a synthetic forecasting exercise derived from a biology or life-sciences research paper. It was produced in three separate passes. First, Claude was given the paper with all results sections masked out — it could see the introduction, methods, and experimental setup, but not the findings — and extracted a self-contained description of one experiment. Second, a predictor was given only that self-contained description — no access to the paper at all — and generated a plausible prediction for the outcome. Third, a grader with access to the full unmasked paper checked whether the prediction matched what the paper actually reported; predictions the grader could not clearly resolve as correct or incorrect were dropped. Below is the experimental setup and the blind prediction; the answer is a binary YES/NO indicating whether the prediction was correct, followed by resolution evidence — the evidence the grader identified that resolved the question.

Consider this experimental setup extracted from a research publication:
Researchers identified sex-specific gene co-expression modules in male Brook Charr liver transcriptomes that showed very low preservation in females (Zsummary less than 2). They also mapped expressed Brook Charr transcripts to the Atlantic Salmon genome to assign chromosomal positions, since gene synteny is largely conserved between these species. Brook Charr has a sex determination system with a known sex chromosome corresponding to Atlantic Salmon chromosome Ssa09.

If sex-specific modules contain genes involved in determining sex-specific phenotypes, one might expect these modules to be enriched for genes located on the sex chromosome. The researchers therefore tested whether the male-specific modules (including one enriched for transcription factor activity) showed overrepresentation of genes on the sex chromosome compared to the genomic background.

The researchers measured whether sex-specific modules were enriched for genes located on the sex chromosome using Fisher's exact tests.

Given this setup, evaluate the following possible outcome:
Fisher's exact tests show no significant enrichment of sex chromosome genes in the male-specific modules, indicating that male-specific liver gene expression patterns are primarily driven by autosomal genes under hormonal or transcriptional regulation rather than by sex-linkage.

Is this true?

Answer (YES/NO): YES